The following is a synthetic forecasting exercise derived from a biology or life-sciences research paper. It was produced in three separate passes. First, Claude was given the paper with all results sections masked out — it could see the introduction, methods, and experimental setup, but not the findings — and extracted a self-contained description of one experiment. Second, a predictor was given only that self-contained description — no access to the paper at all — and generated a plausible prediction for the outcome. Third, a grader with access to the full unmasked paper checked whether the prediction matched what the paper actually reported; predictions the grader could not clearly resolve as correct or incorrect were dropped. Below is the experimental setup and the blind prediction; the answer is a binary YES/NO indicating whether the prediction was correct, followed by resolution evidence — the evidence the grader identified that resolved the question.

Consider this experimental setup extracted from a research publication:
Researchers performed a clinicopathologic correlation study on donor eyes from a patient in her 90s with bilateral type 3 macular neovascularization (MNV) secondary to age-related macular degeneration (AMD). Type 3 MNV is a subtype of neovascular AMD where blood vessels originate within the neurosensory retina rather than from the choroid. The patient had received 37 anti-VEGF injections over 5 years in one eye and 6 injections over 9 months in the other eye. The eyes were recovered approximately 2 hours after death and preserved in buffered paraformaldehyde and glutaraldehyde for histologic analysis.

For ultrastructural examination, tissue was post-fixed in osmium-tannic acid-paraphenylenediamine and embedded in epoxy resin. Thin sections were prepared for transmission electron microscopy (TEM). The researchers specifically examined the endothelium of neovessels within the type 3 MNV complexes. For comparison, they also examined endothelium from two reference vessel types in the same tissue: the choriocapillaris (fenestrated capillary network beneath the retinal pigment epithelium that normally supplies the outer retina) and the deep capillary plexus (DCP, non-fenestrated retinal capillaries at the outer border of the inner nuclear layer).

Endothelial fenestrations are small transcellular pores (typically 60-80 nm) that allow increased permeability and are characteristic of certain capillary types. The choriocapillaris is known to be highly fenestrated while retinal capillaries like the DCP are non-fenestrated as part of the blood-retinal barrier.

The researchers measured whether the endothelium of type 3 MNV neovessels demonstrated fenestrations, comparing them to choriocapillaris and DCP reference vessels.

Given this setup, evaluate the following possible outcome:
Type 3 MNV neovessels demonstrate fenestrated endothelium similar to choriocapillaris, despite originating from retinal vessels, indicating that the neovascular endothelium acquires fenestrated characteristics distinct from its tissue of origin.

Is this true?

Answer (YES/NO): NO